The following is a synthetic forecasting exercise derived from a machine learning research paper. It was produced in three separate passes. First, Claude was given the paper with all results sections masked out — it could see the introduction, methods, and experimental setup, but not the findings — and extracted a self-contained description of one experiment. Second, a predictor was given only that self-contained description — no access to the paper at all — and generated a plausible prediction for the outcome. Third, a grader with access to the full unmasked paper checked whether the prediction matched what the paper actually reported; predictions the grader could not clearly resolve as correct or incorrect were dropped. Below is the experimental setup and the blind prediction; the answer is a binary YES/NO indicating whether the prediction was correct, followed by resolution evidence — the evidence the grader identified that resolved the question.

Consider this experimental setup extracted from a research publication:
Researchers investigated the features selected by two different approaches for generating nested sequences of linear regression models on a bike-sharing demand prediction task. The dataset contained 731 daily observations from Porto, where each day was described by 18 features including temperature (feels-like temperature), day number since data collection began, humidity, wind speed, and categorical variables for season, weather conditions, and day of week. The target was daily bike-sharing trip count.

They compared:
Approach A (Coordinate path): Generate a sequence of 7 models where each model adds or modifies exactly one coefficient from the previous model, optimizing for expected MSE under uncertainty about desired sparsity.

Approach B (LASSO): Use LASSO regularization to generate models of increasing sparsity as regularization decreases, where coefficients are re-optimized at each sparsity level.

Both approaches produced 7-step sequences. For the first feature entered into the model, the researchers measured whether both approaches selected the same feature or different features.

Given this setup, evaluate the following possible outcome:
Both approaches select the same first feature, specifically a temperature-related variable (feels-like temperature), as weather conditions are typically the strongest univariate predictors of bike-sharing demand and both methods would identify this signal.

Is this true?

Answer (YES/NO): YES